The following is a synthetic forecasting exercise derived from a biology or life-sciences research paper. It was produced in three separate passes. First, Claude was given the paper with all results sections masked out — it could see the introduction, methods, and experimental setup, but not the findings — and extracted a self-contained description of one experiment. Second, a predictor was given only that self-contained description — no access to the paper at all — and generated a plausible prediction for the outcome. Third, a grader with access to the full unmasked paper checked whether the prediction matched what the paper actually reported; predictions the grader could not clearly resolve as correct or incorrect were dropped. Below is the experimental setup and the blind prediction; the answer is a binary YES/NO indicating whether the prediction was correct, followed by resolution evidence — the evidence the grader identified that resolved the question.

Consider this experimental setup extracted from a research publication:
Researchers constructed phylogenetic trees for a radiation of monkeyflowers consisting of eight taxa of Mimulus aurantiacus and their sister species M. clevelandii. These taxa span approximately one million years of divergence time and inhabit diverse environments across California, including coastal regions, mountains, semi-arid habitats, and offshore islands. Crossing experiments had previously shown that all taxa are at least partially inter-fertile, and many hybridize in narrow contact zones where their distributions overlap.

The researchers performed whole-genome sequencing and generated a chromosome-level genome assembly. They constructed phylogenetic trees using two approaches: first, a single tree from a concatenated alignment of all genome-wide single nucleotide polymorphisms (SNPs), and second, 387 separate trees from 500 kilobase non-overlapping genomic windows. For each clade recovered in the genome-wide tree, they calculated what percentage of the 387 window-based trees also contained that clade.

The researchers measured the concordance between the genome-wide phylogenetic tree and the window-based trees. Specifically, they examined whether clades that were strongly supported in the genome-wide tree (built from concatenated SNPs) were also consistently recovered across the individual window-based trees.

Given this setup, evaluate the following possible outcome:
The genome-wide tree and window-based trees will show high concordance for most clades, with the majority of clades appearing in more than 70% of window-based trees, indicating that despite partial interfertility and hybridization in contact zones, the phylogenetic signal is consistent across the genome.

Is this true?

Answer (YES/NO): NO